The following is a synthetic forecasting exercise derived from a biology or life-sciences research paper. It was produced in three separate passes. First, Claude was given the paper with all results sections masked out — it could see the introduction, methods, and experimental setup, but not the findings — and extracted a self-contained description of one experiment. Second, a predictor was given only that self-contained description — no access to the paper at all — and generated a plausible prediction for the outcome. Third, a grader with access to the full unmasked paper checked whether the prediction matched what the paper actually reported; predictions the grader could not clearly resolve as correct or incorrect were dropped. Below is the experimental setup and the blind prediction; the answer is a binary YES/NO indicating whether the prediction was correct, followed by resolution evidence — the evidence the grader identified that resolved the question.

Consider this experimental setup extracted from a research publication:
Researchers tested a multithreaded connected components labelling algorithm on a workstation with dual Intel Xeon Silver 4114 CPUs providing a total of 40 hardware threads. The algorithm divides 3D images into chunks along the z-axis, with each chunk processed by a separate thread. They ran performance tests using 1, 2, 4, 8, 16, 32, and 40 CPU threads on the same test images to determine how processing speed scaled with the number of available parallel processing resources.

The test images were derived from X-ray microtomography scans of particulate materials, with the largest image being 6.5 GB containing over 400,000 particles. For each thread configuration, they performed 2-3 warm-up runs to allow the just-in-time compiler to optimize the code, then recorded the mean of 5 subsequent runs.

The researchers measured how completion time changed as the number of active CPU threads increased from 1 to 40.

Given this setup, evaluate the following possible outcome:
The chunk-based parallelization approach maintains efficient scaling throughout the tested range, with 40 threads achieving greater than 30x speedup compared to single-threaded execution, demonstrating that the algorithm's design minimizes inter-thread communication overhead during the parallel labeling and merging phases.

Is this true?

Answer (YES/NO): NO